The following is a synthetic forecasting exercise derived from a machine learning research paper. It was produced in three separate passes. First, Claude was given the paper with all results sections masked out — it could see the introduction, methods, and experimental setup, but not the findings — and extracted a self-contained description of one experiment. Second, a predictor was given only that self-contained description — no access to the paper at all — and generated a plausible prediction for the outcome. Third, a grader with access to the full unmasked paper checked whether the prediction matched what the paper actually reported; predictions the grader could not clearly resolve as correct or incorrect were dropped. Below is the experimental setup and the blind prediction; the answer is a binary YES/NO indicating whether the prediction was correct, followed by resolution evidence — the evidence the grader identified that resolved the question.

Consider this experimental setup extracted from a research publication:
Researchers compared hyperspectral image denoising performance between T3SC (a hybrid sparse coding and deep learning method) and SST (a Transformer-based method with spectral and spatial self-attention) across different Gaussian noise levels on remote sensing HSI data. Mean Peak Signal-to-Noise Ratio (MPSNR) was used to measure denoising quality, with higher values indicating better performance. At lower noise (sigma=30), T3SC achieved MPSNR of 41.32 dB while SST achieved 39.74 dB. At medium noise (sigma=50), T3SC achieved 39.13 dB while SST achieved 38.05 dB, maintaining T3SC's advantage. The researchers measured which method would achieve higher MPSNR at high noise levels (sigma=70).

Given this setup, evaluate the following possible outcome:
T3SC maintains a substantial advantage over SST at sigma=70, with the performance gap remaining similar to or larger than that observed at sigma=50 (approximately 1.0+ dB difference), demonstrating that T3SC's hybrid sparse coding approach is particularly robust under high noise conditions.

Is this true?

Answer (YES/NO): NO